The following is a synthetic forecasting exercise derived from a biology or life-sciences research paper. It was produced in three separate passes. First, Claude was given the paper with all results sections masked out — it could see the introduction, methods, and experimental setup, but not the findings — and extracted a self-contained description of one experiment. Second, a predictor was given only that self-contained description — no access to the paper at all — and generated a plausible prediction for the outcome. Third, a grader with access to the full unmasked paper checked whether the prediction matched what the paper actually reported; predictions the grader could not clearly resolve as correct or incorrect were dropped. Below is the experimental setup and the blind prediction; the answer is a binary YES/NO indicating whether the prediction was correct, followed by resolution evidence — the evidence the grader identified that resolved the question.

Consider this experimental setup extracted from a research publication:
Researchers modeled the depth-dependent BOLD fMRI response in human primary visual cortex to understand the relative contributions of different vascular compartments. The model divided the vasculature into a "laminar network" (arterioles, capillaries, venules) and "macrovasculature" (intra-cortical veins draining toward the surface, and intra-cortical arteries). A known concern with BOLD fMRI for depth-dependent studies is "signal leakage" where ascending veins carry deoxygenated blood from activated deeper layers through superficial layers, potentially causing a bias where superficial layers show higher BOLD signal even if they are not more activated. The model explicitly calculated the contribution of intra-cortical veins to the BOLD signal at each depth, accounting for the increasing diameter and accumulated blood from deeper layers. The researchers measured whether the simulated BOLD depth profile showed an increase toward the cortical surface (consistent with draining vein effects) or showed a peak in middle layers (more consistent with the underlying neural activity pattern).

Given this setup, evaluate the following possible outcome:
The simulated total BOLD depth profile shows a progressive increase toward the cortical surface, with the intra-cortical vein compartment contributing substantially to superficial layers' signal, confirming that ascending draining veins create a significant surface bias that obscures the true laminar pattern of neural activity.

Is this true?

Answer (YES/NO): YES